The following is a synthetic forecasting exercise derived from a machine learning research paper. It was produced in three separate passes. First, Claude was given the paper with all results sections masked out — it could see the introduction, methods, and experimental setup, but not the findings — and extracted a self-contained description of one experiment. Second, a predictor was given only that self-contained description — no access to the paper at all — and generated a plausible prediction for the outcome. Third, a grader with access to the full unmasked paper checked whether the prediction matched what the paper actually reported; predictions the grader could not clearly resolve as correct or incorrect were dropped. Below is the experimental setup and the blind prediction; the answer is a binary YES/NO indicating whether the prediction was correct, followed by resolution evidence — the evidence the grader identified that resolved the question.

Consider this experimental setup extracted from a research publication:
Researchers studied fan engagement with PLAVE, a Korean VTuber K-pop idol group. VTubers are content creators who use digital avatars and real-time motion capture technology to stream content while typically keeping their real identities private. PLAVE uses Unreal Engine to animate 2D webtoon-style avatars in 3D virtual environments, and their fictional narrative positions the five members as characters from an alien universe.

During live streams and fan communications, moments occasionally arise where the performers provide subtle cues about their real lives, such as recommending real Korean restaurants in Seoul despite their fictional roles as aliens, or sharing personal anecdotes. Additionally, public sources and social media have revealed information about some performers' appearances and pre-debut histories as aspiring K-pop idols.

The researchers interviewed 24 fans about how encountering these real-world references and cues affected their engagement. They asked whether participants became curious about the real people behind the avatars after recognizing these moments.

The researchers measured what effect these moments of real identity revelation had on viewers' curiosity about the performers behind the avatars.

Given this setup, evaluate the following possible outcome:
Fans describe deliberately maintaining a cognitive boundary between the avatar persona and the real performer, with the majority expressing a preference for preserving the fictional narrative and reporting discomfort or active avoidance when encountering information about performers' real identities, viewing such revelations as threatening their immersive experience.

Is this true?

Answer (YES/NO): NO